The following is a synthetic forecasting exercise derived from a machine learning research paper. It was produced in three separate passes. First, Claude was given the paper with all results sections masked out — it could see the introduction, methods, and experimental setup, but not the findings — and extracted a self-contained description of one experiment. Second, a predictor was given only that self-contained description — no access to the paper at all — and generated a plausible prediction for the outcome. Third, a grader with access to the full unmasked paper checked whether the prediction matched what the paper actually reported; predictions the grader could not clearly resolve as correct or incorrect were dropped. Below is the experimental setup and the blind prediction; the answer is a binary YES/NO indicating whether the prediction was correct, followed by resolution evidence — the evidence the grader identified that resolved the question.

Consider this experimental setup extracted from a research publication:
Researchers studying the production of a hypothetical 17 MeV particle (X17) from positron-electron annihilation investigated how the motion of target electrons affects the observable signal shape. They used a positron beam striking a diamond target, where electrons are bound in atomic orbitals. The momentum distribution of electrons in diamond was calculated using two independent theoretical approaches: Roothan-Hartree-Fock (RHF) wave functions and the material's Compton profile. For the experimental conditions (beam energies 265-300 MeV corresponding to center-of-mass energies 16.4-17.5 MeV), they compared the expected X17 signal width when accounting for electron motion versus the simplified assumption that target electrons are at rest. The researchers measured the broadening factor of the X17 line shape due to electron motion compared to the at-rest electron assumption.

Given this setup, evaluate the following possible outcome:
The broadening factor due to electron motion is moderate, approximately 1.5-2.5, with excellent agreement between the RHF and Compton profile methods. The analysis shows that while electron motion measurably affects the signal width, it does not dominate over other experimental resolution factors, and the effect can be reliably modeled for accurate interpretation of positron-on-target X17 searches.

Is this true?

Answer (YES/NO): NO